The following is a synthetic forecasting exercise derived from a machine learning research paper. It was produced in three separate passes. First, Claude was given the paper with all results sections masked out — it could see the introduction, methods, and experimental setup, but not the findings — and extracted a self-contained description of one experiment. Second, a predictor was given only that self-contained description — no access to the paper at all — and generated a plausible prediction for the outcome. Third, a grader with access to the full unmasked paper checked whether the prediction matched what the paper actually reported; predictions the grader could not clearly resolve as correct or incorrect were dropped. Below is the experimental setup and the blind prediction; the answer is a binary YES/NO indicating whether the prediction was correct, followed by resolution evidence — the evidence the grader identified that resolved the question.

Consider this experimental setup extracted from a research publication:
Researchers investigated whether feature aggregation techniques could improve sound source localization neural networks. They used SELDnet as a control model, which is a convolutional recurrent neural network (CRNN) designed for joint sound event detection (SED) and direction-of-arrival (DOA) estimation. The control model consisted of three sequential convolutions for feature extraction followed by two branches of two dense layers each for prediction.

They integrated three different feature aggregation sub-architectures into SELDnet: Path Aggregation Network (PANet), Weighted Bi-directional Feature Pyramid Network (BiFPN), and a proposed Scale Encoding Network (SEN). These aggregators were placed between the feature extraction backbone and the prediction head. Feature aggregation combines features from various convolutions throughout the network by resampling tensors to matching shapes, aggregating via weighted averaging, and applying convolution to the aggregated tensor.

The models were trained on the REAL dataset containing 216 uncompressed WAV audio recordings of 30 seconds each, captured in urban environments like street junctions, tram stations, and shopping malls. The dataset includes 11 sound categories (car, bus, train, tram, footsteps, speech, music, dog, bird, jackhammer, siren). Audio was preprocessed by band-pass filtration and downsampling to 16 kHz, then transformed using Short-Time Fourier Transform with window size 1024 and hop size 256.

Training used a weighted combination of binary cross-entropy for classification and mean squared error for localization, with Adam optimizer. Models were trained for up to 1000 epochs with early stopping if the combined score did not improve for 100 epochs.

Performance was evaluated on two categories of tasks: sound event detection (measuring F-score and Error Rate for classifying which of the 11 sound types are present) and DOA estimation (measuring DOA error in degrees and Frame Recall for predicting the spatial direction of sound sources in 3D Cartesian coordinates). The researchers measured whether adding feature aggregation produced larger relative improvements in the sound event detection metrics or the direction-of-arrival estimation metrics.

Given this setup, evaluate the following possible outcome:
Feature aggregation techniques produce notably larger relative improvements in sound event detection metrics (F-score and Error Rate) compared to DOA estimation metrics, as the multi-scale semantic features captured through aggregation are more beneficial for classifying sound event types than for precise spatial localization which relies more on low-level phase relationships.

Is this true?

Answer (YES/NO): NO